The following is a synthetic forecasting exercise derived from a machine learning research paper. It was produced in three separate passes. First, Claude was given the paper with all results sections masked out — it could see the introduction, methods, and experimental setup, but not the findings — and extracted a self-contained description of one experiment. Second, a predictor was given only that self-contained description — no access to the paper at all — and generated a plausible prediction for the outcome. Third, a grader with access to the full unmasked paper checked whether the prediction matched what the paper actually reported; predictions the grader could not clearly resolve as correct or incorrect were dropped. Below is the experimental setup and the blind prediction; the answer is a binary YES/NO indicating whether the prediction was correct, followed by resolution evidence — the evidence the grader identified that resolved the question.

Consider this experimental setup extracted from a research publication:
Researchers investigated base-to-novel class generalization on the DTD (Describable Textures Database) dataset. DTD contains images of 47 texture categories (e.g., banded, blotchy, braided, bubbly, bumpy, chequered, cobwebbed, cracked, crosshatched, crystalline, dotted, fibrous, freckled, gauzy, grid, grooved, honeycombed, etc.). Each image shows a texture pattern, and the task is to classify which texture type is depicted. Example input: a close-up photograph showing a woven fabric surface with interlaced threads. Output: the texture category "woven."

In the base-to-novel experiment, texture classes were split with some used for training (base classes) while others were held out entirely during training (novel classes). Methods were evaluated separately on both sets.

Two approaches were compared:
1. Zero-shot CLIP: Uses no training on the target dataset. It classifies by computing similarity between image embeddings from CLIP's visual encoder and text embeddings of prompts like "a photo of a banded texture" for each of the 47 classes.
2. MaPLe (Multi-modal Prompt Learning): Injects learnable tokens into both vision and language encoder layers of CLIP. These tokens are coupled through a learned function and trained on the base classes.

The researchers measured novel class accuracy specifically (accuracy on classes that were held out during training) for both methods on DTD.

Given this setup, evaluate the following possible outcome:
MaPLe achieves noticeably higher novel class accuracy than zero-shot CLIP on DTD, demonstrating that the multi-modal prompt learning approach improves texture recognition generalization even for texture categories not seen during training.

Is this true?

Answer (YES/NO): NO